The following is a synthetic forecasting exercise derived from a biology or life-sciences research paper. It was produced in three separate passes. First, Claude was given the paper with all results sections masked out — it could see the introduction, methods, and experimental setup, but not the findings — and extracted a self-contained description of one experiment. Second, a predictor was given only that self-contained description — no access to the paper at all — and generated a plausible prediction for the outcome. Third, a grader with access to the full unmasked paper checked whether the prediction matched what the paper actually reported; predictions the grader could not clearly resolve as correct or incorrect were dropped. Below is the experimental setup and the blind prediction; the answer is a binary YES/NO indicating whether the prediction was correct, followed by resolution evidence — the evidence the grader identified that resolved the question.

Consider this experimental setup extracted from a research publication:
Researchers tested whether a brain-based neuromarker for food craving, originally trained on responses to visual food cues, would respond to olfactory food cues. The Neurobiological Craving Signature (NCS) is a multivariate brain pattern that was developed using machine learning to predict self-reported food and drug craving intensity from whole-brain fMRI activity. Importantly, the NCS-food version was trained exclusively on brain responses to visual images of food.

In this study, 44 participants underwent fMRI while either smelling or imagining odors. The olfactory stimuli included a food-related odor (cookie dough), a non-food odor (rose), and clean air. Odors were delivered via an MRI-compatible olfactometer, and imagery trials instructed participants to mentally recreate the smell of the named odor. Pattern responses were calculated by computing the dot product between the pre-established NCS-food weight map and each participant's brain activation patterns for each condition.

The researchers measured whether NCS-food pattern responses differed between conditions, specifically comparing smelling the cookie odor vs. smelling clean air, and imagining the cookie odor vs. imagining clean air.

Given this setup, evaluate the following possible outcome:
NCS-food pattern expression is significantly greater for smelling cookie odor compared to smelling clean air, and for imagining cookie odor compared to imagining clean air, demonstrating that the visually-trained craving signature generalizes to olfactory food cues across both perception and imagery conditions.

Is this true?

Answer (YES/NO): NO